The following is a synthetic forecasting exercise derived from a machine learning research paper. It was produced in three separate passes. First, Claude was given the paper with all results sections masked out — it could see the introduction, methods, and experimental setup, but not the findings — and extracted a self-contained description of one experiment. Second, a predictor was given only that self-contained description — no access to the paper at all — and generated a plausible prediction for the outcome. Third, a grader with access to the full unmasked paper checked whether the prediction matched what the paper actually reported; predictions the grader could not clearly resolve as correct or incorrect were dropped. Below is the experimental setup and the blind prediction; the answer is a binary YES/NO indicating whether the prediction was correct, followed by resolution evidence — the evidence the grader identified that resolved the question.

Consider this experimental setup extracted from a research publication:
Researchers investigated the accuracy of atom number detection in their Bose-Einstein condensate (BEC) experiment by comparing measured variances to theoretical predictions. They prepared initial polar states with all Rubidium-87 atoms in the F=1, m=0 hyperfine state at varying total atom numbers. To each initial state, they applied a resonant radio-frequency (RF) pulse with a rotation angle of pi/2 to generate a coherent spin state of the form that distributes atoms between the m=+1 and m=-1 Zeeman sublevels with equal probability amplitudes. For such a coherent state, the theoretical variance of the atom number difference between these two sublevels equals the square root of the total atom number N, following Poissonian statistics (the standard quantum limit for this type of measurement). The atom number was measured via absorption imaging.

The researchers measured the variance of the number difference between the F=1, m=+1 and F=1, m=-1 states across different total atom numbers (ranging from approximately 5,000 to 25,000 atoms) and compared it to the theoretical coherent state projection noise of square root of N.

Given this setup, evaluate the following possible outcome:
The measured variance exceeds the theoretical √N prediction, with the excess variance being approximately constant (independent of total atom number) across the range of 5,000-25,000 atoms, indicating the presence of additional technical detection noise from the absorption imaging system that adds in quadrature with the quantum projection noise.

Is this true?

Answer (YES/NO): NO